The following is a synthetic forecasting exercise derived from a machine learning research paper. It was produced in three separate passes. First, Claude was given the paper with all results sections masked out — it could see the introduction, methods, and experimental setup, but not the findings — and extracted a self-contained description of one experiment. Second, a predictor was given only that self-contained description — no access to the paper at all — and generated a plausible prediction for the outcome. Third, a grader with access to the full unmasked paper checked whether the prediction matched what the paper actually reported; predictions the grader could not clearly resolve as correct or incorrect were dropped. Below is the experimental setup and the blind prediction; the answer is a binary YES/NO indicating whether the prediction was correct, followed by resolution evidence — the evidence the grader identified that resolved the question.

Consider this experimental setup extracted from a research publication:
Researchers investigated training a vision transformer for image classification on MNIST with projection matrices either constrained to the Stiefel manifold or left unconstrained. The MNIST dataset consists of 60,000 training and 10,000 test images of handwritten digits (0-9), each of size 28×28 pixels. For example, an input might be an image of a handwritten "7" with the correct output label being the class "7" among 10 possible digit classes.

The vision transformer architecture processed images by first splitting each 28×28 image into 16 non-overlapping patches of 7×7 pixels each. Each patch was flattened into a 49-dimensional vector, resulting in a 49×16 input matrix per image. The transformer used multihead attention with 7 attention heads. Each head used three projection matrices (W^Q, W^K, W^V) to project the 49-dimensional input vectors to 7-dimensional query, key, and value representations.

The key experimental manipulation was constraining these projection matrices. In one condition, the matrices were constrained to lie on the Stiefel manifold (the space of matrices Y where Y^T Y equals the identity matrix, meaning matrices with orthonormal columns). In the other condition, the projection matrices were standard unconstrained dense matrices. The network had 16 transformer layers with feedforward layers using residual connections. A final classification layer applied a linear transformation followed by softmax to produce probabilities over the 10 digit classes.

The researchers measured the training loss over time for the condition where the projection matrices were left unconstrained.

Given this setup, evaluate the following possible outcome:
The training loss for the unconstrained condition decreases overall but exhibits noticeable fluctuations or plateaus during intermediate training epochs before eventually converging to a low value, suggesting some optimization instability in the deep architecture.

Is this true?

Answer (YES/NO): NO